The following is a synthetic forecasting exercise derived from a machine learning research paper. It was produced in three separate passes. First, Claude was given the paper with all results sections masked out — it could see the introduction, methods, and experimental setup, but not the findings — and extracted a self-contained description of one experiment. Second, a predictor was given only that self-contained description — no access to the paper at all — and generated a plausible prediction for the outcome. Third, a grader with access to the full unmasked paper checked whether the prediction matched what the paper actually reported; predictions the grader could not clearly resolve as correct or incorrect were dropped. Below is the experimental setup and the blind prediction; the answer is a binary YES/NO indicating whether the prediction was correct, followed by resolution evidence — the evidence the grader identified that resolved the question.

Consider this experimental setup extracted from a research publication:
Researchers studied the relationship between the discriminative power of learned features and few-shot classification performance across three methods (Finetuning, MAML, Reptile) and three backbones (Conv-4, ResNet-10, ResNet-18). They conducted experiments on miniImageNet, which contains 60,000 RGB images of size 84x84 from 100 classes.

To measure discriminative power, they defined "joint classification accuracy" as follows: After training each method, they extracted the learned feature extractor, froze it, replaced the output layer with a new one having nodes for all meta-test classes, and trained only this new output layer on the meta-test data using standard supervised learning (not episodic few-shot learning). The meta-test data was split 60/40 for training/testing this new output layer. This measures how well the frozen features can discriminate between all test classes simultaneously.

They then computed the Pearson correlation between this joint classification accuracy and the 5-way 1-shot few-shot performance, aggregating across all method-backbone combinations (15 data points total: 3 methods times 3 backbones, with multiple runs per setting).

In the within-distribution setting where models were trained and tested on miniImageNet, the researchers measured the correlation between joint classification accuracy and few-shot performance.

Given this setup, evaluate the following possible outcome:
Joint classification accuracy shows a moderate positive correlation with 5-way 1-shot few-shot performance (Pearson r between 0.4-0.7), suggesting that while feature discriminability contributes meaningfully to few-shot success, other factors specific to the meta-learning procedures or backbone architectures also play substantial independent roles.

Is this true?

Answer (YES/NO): NO